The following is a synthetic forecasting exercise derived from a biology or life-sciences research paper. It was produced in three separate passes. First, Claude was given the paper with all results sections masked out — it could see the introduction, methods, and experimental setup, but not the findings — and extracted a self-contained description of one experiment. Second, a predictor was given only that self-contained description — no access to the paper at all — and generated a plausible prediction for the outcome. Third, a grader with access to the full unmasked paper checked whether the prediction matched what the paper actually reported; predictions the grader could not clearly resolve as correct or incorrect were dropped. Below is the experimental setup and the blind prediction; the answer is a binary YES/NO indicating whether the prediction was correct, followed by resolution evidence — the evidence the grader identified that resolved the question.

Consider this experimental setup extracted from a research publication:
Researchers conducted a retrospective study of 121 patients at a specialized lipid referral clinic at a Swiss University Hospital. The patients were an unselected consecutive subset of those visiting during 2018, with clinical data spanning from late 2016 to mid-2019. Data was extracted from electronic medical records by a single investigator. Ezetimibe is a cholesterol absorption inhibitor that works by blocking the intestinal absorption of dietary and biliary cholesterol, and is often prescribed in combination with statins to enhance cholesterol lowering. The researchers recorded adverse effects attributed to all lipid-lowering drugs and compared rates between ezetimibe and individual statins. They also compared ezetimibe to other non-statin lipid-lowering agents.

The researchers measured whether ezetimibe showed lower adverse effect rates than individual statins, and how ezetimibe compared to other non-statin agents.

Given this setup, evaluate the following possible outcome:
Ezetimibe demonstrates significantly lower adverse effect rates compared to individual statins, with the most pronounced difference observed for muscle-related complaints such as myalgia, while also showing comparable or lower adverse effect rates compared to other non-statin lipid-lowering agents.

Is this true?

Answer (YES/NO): NO